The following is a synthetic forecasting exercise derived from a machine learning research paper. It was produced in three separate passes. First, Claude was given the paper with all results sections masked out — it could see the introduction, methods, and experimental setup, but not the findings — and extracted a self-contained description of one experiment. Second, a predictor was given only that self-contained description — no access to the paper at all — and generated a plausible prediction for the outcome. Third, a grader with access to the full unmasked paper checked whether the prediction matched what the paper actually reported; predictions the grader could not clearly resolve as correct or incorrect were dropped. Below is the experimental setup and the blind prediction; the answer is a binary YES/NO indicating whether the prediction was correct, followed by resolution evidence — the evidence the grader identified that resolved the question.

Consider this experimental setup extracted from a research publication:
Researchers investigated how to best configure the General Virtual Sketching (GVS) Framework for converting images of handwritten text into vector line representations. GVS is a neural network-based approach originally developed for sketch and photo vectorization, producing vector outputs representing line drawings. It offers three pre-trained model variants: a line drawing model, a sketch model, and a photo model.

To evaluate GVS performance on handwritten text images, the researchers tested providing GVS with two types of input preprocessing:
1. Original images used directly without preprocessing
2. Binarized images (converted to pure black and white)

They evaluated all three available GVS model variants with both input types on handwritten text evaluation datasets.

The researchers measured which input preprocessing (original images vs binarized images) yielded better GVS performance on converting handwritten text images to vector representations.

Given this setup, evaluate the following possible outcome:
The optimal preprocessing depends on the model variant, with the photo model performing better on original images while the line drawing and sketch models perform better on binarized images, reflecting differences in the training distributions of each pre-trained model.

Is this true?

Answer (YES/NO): NO